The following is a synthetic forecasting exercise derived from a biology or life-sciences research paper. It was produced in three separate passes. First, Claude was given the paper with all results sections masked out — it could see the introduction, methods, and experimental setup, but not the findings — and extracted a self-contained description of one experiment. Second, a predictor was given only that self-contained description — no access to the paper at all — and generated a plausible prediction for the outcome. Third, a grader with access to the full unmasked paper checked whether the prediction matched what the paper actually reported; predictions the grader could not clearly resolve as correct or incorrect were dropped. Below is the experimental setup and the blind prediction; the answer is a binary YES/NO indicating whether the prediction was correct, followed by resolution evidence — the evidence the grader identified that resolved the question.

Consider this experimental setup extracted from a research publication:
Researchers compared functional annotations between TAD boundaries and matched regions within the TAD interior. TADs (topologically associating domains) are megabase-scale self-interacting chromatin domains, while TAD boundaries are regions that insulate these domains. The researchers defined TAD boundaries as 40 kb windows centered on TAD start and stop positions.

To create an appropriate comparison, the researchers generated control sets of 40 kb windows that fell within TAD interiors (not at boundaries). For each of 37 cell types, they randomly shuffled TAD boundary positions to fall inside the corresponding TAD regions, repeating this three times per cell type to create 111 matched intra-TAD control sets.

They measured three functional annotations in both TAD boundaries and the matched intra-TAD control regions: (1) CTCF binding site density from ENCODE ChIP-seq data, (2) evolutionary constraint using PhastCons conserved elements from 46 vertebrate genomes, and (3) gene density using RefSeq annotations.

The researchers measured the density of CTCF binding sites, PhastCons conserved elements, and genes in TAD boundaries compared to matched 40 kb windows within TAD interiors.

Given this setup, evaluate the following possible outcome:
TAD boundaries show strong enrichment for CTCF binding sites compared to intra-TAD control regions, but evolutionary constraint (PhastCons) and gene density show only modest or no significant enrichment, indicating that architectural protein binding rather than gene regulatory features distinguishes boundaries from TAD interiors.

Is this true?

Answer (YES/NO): NO